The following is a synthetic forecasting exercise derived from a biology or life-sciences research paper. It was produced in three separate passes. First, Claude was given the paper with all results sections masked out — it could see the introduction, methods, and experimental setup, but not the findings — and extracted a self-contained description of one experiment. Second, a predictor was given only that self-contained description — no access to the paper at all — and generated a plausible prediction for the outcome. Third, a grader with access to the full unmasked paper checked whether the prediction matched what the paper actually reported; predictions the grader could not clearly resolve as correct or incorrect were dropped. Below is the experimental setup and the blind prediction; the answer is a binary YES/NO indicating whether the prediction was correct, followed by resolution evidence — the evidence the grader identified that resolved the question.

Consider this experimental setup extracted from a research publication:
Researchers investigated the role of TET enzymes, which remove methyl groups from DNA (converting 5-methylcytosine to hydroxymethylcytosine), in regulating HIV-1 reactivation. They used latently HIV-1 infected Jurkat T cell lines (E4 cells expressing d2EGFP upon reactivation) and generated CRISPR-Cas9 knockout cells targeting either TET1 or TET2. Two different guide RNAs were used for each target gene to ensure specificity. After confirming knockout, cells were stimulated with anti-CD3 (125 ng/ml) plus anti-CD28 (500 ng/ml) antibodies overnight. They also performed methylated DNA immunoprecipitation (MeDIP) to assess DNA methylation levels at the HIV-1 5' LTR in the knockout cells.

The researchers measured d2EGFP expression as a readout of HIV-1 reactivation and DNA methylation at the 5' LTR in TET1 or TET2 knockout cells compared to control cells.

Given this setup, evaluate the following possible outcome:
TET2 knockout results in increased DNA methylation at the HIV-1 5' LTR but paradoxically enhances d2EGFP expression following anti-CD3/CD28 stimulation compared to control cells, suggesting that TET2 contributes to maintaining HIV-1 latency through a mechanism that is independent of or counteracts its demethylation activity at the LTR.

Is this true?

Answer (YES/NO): NO